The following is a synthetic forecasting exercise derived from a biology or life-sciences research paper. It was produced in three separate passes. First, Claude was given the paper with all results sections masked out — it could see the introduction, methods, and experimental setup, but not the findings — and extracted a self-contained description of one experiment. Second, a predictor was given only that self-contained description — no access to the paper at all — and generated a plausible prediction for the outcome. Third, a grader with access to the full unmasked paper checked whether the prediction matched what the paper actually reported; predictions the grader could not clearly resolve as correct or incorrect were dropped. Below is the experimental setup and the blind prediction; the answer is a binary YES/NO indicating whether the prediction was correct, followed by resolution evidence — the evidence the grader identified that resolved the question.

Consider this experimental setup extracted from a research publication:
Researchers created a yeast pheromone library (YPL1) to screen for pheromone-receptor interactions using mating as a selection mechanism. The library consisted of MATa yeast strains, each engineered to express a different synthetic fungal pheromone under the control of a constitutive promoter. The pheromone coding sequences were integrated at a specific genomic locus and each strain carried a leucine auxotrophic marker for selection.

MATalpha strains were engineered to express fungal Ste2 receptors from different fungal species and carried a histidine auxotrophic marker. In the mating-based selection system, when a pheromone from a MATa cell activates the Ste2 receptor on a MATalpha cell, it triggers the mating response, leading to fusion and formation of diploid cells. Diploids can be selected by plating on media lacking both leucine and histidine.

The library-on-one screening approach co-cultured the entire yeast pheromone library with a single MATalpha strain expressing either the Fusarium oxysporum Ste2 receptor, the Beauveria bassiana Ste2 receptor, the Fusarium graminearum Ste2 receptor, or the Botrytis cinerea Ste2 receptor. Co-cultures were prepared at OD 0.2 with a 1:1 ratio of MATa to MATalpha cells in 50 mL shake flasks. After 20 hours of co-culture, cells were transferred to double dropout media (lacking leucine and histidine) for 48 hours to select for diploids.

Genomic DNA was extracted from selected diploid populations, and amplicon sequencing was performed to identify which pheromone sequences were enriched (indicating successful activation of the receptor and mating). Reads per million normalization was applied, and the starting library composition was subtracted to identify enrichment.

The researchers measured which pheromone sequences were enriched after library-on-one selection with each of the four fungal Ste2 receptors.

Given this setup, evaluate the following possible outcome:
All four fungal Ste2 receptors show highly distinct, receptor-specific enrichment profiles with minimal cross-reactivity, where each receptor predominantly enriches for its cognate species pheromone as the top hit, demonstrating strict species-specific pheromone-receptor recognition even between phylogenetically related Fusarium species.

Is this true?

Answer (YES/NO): NO